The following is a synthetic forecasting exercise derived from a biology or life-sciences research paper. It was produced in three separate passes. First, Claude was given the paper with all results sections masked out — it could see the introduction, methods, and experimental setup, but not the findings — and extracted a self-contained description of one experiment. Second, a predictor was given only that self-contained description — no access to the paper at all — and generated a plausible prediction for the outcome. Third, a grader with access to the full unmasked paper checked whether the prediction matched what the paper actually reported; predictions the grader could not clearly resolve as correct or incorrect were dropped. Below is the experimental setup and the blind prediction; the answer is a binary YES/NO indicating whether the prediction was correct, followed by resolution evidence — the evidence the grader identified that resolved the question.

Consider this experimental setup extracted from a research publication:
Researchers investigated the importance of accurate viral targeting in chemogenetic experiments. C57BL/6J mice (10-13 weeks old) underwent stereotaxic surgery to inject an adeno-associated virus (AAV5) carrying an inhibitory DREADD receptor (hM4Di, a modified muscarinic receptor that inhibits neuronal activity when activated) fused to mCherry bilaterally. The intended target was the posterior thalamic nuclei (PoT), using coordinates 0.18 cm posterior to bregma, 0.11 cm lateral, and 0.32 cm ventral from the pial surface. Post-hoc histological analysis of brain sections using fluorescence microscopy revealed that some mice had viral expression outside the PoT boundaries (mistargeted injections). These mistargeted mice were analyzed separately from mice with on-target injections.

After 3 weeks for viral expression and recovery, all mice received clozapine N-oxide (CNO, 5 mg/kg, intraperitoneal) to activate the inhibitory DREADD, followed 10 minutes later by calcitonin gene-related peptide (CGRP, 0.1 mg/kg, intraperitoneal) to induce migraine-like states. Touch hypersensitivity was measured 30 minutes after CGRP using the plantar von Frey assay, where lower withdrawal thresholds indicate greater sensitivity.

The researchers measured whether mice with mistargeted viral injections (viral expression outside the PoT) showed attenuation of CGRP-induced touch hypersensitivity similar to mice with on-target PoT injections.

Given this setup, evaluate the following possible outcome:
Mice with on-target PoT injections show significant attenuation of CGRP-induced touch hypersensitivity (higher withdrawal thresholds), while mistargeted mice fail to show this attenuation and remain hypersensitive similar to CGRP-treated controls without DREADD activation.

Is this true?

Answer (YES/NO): YES